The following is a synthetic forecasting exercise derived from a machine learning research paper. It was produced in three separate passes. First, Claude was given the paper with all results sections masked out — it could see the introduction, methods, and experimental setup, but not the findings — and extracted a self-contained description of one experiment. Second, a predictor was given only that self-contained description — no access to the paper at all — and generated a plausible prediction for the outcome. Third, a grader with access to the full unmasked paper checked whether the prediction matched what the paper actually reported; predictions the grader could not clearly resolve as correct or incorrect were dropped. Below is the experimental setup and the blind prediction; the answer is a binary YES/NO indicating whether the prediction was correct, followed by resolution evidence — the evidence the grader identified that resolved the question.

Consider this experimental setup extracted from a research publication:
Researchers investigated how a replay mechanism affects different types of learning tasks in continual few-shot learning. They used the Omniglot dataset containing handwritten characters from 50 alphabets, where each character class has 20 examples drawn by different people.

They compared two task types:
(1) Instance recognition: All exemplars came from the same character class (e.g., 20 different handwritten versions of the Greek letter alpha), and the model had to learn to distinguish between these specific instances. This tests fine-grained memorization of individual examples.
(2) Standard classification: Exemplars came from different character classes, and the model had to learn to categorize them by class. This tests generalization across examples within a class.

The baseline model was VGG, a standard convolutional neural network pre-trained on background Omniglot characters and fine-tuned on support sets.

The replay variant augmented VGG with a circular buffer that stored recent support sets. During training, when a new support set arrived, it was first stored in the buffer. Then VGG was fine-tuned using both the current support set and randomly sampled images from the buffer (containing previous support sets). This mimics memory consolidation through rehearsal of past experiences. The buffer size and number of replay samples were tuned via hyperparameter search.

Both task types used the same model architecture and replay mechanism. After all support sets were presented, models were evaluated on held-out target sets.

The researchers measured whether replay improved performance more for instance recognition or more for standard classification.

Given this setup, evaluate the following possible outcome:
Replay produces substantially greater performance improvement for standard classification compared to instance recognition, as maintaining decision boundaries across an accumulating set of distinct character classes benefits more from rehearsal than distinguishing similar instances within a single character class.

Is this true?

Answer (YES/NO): NO